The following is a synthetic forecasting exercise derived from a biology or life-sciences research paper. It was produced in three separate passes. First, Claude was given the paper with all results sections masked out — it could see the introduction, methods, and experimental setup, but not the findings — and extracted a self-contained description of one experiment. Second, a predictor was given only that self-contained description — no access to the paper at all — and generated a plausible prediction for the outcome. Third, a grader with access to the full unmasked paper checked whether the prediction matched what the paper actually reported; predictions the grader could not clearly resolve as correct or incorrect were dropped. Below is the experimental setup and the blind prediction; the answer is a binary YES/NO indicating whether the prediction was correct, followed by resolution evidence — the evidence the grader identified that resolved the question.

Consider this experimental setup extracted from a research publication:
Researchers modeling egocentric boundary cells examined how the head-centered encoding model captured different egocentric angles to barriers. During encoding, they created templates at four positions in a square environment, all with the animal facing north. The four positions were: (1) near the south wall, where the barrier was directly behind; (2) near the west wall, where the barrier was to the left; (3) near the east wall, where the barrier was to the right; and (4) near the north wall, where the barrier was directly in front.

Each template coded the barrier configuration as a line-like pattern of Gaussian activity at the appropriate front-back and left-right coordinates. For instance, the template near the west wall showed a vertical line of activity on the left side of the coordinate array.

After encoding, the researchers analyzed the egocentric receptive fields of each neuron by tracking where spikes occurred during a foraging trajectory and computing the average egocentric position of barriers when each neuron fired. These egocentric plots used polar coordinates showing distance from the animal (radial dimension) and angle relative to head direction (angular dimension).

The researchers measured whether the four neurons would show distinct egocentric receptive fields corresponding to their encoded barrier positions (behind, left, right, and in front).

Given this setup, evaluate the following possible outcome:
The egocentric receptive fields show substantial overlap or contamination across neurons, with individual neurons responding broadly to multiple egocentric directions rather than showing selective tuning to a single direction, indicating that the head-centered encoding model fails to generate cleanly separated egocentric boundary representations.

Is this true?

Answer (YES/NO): NO